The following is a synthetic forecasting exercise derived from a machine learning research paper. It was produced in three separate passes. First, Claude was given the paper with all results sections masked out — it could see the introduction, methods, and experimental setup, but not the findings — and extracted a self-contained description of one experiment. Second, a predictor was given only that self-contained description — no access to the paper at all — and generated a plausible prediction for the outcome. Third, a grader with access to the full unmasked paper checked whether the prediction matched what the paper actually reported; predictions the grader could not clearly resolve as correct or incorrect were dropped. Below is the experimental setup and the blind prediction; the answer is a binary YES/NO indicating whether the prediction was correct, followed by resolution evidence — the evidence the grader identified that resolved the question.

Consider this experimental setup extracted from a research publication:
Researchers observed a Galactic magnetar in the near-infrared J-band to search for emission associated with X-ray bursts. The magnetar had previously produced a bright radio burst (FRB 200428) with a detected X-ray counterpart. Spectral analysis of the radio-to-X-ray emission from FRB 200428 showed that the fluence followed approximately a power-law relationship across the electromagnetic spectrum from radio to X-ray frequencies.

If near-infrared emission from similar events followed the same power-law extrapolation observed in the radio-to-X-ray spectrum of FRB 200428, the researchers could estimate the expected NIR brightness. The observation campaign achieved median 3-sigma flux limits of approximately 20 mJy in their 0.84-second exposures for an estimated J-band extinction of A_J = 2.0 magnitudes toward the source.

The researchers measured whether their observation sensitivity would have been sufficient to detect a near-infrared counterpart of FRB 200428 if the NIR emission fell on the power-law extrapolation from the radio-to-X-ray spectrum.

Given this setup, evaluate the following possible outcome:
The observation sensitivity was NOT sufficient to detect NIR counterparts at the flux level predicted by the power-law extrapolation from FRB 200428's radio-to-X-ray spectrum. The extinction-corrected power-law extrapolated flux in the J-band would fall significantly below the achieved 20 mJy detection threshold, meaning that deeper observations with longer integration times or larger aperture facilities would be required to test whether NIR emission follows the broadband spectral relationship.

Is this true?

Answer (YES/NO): NO